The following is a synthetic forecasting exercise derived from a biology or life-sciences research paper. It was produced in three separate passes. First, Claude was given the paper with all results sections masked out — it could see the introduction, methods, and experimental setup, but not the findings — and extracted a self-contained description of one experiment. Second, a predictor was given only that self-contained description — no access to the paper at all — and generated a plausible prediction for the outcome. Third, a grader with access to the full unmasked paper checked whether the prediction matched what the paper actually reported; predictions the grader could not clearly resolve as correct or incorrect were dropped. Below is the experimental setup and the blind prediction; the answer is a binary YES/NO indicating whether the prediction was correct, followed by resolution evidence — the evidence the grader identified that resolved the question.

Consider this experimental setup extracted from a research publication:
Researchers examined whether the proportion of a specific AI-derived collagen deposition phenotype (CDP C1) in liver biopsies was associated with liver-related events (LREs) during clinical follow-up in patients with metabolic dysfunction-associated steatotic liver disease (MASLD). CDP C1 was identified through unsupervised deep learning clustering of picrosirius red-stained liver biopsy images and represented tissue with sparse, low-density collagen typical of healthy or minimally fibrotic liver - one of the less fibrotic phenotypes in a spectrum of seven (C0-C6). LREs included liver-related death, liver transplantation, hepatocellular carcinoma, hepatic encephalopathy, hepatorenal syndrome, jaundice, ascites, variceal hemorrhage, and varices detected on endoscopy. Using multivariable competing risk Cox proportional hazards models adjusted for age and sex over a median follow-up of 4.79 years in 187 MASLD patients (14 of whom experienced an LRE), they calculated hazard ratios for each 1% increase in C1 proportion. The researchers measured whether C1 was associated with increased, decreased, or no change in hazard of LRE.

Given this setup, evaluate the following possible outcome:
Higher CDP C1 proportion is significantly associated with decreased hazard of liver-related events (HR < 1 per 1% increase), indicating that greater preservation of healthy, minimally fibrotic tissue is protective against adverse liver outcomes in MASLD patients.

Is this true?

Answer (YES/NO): YES